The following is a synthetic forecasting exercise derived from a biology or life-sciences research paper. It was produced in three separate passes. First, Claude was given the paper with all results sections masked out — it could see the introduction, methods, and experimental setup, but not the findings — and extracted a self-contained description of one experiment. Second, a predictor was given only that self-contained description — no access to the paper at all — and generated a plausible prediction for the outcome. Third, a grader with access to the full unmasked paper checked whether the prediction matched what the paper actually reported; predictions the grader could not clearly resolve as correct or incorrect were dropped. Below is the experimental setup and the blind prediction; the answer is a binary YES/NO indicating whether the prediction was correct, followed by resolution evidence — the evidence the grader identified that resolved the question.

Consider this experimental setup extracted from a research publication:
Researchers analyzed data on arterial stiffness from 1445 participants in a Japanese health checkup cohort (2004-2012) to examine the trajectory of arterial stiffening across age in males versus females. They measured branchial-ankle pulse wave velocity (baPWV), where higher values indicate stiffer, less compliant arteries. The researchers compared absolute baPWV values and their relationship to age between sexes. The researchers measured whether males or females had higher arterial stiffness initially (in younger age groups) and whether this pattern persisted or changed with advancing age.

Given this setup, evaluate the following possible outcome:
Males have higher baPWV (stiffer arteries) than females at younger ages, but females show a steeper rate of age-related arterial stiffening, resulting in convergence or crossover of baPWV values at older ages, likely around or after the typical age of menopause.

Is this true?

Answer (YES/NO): YES